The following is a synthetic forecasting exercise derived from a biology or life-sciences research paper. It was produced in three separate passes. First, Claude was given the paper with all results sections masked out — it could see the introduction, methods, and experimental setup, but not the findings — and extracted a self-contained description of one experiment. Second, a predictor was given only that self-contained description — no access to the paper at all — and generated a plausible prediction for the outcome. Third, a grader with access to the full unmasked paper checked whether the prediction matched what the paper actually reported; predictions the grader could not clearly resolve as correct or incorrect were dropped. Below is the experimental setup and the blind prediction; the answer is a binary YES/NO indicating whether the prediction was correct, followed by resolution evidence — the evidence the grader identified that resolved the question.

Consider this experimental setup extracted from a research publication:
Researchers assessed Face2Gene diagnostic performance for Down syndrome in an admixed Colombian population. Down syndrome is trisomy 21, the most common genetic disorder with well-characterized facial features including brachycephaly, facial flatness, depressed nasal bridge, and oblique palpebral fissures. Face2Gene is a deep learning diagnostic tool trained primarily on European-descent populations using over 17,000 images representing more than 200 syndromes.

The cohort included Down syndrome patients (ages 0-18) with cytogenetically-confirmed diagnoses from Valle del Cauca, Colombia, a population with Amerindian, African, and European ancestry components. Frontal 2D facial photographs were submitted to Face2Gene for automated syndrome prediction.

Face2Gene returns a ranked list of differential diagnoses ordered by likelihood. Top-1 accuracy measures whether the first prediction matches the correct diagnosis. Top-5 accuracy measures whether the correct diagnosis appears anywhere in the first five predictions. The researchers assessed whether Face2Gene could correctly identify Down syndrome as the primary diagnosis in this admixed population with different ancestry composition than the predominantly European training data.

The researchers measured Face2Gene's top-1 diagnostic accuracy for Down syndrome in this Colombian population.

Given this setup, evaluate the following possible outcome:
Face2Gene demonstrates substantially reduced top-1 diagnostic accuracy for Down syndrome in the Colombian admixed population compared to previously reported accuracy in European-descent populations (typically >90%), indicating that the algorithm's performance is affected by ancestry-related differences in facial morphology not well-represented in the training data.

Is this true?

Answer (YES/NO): NO